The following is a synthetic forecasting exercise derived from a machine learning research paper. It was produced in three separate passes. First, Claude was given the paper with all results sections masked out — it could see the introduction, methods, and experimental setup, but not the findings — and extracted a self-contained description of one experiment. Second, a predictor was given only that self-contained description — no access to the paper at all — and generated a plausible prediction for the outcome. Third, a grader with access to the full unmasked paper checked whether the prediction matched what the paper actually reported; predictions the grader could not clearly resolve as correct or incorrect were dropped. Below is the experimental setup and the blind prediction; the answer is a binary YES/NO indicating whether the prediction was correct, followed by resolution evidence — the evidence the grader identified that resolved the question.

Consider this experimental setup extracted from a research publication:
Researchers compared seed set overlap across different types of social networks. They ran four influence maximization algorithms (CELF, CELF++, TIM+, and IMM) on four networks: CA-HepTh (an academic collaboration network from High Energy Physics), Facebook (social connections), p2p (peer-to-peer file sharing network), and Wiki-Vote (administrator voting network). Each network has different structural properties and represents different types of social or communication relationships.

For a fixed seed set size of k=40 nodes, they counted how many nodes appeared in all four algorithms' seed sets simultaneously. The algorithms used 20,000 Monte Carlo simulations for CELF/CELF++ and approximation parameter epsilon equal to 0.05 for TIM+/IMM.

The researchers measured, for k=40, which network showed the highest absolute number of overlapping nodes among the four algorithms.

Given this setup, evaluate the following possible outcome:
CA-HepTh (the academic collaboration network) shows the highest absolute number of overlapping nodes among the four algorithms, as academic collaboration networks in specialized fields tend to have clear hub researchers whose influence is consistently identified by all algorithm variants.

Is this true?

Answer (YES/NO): NO